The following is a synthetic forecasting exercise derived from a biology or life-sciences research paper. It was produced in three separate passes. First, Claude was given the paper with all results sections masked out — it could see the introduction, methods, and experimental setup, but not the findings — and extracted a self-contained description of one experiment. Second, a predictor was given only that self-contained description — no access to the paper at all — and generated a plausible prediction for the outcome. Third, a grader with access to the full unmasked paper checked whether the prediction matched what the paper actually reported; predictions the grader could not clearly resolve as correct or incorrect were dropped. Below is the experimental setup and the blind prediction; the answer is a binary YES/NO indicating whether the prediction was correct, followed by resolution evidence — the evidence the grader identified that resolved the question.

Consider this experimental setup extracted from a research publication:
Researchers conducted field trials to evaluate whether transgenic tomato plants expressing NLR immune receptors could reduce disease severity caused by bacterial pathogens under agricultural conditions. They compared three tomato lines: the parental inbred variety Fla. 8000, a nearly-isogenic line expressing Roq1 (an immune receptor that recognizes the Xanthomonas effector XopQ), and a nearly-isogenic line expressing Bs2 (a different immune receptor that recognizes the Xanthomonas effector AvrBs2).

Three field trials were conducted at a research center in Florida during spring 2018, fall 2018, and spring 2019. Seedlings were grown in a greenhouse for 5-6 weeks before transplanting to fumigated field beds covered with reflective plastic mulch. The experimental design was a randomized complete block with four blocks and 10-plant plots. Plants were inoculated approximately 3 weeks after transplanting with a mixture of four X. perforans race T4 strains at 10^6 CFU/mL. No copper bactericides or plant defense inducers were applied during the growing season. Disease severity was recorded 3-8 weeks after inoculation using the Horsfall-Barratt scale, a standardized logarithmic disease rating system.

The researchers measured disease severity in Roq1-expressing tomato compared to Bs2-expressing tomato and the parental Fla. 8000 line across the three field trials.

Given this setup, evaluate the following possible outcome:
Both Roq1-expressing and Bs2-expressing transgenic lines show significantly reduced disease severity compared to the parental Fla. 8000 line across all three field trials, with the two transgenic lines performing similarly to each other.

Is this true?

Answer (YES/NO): NO